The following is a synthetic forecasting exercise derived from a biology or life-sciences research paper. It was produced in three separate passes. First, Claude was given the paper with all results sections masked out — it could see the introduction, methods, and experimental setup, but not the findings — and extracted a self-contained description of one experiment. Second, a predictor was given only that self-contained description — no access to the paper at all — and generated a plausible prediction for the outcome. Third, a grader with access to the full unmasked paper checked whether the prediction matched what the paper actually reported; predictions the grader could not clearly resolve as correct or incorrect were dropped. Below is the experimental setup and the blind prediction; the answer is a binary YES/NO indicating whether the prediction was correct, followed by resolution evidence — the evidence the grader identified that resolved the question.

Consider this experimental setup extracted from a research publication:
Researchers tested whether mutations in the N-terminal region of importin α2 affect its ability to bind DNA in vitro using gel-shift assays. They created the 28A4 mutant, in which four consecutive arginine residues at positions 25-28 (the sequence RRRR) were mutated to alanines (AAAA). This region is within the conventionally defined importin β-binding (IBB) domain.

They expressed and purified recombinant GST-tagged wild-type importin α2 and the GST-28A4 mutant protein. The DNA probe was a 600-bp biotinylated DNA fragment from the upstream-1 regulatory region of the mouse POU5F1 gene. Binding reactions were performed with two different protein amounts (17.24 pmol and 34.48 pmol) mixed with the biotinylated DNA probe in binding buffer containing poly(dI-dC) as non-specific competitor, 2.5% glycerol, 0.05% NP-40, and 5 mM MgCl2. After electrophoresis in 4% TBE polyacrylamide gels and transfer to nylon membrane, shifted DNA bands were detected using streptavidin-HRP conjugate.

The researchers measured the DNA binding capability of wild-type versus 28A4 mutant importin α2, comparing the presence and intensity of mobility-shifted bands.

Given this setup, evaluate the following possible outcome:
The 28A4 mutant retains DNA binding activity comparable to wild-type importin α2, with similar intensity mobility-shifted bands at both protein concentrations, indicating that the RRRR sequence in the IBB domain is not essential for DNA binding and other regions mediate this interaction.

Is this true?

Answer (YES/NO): NO